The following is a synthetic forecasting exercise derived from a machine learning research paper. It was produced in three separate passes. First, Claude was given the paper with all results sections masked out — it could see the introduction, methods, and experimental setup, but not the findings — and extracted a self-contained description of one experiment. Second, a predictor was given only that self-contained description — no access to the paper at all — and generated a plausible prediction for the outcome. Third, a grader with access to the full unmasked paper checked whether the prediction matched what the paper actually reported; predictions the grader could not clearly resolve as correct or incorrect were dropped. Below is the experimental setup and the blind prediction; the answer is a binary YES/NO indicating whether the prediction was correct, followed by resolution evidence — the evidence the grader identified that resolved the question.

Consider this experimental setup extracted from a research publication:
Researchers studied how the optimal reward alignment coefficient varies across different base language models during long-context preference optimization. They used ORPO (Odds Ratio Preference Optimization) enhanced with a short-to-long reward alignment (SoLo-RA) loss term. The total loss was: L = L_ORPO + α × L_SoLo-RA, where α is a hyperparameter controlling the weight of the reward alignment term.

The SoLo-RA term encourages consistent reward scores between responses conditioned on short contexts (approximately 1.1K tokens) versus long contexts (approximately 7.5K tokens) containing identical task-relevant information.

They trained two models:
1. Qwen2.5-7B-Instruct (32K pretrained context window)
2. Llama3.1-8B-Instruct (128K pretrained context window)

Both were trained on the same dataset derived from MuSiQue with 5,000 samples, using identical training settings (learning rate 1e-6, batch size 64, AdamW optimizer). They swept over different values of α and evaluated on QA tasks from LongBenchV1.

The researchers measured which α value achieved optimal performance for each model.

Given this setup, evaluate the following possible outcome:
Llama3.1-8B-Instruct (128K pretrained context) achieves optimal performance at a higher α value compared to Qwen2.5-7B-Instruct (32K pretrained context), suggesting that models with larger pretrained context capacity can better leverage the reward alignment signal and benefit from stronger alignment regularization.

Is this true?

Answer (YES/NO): YES